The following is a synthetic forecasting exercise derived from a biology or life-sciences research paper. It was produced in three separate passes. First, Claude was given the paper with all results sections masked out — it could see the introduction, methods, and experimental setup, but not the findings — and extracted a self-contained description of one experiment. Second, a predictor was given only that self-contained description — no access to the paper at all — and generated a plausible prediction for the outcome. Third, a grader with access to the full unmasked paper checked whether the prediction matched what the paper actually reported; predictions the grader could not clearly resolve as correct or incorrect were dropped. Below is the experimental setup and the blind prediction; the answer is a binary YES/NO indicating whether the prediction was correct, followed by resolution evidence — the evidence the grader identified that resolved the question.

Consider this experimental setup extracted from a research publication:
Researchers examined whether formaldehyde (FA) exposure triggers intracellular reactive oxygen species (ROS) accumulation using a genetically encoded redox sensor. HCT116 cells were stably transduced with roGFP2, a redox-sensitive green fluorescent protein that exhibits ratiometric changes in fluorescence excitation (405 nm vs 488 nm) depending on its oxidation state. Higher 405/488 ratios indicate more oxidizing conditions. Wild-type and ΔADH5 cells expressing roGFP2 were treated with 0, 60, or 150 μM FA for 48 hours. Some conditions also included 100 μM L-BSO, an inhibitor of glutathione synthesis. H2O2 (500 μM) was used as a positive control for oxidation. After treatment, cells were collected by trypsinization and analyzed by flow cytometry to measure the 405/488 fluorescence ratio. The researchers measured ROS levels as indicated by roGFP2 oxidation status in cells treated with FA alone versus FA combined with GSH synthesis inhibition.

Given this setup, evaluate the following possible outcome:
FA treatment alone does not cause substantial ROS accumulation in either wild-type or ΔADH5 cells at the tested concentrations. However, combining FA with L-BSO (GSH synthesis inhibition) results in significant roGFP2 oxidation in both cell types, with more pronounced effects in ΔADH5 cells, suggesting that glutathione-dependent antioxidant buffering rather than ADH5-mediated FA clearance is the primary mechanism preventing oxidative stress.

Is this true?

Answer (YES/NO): NO